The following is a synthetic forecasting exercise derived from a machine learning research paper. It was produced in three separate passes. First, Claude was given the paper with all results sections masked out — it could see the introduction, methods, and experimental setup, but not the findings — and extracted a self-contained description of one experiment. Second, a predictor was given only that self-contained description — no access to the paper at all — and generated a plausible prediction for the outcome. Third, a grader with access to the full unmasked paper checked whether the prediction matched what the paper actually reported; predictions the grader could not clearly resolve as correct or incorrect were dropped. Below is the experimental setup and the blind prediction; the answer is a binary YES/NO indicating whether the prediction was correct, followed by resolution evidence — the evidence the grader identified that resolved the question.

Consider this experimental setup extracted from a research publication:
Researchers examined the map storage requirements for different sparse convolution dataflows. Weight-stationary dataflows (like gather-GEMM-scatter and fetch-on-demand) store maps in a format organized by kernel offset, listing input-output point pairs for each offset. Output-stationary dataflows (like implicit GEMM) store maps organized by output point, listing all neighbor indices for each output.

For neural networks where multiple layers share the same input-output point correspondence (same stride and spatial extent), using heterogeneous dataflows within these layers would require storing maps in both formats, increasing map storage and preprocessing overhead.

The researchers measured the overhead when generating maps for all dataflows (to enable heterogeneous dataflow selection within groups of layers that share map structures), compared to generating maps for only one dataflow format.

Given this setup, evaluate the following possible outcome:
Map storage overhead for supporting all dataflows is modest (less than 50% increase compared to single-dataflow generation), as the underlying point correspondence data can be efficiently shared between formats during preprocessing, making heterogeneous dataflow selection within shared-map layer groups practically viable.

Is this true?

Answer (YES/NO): NO